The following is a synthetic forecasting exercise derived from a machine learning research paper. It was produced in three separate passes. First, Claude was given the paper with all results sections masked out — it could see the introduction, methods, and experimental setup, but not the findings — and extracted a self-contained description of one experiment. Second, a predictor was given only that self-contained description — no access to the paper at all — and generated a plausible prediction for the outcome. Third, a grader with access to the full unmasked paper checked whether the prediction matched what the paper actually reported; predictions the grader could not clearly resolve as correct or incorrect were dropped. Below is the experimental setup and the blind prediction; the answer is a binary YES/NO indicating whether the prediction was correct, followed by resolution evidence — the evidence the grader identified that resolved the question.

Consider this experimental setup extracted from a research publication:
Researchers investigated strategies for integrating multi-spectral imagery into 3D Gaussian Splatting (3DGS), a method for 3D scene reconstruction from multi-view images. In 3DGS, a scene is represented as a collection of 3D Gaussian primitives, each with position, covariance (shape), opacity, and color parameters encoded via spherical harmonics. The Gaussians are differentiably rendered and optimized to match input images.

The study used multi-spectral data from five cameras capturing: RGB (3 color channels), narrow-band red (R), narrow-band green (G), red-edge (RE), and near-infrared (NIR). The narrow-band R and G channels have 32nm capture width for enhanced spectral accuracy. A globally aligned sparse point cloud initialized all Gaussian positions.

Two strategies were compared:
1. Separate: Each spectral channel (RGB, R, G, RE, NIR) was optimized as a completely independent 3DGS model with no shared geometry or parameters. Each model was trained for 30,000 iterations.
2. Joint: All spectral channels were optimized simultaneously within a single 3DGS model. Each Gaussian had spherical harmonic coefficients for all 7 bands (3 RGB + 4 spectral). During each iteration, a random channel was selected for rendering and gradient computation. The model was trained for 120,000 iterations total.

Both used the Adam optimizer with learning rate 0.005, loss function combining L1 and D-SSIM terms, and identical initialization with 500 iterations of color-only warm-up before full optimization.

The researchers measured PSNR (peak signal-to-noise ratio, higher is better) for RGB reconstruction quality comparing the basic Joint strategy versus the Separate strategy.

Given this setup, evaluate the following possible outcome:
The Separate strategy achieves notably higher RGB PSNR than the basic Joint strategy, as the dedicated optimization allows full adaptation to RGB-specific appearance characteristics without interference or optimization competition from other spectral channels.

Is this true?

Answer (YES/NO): YES